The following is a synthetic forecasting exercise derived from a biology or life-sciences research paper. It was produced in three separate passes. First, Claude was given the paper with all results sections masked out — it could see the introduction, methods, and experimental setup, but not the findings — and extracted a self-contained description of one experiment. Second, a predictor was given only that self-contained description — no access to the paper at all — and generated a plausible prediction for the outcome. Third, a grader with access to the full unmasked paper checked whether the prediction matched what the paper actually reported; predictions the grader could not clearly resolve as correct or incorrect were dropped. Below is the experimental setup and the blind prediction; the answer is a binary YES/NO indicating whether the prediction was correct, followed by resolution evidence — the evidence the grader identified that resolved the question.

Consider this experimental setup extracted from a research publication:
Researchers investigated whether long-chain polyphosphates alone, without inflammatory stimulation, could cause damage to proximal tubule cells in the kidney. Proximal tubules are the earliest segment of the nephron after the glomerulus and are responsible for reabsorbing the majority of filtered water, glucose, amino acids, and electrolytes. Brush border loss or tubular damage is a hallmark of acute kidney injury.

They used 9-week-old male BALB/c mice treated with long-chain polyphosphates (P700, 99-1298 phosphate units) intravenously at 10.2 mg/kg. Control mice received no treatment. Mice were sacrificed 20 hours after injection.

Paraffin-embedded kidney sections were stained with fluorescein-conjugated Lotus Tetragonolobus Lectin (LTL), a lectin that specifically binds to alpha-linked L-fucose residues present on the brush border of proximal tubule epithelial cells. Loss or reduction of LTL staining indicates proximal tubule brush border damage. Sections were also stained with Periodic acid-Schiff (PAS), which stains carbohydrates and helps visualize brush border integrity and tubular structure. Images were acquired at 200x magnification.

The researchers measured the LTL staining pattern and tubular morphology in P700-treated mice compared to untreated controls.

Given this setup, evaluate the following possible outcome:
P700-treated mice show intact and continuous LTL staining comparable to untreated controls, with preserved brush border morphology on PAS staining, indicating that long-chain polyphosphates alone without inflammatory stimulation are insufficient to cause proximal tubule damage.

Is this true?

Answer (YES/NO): NO